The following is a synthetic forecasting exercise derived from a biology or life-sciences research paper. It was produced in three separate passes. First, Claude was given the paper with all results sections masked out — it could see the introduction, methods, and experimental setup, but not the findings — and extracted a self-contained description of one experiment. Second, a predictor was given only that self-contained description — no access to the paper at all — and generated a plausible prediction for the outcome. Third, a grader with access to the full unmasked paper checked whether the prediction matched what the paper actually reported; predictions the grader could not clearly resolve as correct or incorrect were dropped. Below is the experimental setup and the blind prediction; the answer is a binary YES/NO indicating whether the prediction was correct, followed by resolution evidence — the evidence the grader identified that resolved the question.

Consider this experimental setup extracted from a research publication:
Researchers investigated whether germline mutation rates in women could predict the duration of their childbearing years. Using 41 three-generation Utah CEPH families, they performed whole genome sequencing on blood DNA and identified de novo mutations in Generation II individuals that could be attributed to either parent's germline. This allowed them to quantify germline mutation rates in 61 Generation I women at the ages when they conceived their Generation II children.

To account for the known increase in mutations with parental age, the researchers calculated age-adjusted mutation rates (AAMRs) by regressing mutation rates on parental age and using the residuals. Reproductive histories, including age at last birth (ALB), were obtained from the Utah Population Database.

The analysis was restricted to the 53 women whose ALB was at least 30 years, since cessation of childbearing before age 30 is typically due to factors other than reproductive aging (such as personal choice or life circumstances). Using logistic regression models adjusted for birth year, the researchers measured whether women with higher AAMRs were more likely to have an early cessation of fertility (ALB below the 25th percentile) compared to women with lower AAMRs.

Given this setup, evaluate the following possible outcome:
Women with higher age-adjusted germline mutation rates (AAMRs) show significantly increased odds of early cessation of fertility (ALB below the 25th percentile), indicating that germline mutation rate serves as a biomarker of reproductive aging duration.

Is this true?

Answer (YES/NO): YES